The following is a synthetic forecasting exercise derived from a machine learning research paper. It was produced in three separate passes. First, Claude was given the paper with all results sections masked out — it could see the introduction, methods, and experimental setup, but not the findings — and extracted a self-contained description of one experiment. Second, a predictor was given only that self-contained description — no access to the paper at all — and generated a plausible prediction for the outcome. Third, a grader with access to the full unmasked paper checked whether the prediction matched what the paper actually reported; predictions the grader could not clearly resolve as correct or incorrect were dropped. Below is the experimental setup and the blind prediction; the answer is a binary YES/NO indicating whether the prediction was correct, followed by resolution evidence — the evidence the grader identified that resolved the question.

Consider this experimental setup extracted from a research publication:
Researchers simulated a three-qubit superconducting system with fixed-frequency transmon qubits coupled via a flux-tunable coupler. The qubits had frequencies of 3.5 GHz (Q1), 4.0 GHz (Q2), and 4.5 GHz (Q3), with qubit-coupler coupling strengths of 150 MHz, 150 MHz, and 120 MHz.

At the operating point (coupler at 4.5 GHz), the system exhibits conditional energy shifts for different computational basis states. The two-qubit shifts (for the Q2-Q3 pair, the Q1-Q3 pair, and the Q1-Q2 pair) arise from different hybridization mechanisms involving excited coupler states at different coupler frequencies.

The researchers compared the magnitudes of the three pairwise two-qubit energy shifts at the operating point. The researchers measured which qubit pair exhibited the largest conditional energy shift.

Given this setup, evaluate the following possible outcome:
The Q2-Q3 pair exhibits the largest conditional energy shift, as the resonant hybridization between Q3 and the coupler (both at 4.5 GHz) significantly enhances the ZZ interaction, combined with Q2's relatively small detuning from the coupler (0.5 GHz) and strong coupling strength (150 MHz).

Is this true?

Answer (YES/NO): YES